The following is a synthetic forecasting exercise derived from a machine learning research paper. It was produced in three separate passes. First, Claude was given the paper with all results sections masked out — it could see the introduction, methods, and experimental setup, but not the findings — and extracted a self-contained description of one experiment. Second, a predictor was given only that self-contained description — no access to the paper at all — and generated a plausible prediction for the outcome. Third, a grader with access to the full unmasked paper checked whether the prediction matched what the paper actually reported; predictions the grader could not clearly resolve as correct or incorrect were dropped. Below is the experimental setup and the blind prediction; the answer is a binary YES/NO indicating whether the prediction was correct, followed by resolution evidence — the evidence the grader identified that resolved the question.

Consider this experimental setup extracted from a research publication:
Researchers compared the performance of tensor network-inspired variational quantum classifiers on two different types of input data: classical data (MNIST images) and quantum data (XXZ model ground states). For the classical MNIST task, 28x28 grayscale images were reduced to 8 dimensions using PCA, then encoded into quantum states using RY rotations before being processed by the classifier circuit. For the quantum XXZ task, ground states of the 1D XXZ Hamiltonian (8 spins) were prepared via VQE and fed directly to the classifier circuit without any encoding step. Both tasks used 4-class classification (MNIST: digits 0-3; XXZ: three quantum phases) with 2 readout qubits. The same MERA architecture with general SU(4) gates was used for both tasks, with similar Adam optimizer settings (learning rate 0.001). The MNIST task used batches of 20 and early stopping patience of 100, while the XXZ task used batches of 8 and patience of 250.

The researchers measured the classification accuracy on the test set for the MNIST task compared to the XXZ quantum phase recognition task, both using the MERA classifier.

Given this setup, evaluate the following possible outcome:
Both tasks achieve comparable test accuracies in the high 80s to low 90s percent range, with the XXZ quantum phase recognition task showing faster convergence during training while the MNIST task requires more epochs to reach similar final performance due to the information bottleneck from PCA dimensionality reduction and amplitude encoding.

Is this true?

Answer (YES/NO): NO